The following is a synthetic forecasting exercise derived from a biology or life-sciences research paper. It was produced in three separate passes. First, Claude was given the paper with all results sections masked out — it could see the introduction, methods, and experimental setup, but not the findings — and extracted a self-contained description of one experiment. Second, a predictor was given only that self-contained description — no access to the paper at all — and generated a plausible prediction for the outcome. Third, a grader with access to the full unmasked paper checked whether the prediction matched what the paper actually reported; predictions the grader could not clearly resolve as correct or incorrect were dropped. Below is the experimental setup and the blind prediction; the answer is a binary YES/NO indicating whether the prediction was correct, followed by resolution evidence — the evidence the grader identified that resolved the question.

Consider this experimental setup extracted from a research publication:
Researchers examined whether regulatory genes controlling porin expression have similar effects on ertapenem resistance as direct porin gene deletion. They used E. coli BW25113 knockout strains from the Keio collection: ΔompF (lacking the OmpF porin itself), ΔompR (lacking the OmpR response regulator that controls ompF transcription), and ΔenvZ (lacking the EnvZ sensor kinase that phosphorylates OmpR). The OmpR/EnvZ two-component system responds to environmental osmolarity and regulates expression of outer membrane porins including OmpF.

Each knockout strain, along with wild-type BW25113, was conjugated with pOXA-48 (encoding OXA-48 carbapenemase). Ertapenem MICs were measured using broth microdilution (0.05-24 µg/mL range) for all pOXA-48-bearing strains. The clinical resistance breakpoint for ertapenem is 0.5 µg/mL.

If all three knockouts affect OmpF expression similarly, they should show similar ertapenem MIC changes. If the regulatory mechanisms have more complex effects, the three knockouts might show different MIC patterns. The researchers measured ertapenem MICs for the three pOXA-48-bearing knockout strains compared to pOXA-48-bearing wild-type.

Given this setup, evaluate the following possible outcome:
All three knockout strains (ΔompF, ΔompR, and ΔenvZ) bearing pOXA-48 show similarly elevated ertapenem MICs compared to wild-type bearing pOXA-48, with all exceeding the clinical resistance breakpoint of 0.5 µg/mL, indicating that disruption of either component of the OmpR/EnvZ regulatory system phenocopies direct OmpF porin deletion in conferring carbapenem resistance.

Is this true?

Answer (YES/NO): NO